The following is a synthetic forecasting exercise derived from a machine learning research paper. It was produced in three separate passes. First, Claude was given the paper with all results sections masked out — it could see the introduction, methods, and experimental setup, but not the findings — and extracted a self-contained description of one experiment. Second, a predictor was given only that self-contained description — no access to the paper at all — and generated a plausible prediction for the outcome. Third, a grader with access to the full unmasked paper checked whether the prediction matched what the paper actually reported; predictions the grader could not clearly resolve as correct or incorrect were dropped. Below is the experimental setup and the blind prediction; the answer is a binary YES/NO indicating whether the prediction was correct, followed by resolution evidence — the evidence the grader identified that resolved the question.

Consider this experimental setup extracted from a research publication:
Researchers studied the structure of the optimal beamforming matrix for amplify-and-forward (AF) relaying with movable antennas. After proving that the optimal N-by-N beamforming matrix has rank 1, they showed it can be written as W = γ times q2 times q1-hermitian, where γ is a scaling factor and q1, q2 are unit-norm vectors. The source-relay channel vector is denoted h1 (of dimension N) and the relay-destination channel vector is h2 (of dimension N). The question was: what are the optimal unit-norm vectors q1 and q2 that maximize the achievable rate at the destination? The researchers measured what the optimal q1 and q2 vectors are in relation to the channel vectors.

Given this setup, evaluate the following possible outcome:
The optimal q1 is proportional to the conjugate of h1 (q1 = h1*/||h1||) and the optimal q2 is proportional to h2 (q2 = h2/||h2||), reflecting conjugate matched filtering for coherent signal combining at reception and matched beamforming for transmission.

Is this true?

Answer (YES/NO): NO